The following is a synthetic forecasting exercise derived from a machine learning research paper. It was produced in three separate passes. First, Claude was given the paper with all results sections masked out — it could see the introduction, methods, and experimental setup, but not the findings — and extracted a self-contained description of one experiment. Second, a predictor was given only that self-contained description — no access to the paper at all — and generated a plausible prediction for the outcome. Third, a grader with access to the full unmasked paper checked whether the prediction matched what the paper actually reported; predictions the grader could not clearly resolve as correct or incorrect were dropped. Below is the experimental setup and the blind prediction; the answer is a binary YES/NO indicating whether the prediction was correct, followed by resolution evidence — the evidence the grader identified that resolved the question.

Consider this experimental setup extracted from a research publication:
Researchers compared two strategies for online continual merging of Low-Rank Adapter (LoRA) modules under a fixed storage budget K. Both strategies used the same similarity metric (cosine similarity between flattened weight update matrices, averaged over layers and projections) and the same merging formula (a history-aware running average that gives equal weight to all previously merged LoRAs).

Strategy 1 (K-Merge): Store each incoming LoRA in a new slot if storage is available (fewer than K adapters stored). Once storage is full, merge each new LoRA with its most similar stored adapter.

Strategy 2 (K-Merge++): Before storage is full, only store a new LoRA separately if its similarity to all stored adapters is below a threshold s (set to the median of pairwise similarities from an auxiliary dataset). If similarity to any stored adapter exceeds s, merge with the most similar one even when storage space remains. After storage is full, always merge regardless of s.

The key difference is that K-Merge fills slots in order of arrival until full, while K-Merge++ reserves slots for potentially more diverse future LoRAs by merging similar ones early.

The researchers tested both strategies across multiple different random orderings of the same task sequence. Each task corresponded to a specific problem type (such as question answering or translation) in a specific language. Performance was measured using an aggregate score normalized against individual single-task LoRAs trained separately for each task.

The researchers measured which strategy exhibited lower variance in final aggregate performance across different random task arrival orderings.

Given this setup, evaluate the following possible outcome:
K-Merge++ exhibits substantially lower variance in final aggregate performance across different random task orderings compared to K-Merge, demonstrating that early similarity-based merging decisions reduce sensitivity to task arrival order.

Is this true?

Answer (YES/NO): NO